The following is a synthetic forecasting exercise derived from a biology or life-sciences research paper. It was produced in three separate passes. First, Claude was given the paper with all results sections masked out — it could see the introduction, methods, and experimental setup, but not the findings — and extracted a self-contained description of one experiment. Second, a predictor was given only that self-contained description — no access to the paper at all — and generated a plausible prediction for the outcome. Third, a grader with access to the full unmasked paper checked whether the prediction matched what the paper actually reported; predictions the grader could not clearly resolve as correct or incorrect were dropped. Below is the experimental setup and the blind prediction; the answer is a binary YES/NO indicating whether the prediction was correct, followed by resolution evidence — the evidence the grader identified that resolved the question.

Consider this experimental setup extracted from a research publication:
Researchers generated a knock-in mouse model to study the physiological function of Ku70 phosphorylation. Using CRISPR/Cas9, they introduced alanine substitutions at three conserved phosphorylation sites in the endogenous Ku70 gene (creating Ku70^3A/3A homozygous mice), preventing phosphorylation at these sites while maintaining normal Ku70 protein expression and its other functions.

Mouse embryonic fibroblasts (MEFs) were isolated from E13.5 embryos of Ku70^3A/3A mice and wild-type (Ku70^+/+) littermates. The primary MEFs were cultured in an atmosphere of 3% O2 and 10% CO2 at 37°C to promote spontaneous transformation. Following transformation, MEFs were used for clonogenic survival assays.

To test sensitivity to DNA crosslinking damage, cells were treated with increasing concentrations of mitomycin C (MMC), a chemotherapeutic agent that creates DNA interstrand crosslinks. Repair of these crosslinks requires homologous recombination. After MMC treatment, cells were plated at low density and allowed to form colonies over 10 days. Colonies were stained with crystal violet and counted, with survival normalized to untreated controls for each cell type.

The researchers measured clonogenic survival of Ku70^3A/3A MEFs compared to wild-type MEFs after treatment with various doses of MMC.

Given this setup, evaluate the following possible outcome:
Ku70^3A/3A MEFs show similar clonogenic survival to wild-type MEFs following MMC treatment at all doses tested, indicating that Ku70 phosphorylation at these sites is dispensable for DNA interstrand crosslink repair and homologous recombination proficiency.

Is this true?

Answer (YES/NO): NO